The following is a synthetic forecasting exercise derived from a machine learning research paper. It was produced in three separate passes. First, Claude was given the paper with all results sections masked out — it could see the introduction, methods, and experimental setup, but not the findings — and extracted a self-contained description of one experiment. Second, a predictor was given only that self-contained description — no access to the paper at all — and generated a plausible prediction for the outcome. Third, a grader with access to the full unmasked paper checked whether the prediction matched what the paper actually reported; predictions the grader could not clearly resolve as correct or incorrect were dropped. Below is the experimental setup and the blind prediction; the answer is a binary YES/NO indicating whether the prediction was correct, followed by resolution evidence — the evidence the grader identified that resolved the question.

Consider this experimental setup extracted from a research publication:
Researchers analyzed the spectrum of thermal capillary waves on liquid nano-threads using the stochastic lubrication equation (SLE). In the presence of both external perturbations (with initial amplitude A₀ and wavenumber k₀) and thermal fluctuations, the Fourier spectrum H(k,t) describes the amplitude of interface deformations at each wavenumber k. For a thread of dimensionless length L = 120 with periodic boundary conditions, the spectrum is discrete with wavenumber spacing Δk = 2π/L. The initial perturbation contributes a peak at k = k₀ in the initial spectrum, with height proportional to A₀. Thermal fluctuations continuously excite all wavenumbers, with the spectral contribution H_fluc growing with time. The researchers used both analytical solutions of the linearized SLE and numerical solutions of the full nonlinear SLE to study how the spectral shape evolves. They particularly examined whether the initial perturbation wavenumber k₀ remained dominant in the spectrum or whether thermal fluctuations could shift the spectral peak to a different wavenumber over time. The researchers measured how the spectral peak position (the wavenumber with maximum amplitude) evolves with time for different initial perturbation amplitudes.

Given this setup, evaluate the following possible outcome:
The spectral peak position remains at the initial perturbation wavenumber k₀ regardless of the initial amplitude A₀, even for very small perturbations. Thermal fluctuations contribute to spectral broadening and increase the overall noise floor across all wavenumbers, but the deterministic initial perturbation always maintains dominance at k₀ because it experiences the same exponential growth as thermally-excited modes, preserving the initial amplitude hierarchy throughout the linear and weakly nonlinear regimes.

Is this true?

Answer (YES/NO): NO